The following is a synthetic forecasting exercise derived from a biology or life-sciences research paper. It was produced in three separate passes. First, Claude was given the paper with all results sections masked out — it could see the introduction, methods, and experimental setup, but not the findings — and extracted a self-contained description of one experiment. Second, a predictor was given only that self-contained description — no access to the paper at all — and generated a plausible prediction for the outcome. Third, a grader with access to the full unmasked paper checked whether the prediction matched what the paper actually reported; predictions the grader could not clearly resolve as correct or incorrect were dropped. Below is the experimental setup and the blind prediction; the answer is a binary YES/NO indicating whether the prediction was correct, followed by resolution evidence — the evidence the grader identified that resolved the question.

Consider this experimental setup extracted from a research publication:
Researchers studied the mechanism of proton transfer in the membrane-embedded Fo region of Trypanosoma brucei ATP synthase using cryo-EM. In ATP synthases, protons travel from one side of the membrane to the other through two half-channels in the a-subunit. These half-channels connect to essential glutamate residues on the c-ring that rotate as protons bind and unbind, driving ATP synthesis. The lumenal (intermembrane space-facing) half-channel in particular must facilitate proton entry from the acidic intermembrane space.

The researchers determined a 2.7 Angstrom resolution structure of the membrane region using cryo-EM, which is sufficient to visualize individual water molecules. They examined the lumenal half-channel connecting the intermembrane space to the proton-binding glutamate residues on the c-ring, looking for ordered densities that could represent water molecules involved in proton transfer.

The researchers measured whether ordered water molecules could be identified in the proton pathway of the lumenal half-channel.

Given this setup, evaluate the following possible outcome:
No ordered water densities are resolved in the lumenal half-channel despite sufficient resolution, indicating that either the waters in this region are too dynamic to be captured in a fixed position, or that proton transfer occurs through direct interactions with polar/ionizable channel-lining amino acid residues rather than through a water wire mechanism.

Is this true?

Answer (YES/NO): NO